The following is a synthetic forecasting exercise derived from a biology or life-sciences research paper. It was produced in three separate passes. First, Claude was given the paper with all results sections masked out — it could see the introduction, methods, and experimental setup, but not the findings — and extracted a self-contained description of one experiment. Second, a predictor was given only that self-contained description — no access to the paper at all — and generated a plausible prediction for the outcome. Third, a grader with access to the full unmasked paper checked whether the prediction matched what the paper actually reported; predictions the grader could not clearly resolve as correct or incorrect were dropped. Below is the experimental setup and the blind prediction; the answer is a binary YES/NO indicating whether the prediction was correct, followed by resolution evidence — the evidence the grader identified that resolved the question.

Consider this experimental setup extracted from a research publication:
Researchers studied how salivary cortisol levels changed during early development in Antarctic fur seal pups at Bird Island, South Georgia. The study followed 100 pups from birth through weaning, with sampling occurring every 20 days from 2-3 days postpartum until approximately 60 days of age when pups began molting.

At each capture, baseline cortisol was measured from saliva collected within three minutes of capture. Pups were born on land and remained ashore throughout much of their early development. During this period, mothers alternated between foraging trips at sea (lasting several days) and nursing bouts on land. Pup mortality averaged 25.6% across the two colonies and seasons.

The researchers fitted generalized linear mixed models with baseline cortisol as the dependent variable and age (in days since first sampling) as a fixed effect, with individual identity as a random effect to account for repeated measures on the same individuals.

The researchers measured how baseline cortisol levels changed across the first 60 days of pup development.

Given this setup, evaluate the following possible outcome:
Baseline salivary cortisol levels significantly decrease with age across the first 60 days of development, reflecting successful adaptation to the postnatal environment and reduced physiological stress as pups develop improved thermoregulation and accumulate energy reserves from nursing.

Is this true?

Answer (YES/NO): YES